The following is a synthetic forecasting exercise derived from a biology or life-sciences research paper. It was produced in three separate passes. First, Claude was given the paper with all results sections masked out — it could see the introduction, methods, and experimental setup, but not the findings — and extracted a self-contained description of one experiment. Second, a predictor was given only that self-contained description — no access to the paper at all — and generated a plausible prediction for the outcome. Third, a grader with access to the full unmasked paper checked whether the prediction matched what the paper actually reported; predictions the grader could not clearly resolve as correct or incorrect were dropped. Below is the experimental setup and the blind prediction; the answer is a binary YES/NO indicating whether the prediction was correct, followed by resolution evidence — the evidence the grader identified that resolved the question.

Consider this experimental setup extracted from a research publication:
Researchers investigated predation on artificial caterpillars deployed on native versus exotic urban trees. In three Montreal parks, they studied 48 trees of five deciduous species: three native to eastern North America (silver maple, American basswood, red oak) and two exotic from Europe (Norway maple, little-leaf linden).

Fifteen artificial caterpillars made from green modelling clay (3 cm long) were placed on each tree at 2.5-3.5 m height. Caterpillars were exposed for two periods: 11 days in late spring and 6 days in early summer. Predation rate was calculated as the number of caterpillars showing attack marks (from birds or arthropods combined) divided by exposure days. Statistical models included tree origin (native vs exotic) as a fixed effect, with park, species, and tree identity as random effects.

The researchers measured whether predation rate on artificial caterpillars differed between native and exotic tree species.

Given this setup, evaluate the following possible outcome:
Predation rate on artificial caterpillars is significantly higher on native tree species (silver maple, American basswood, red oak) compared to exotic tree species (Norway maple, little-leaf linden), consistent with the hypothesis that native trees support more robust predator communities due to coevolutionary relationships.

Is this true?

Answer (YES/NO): NO